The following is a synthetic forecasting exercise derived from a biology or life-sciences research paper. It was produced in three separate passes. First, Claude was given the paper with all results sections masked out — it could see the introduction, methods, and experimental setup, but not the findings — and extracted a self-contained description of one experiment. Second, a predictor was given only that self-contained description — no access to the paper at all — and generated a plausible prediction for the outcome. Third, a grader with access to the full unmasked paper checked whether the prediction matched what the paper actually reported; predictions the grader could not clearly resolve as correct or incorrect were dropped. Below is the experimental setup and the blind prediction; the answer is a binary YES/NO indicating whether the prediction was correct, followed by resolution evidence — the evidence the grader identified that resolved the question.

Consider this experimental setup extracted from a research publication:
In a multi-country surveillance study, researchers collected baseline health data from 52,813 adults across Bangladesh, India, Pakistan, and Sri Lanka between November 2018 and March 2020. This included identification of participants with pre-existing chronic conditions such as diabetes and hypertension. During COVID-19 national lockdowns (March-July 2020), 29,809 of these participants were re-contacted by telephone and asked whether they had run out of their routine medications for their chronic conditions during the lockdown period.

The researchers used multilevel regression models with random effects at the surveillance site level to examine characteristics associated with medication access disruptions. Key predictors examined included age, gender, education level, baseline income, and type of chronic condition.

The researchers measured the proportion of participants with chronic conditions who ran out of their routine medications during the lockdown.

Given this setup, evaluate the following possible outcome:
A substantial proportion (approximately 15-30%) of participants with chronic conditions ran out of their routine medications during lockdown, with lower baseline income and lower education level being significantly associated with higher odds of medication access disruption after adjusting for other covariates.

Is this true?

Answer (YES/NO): YES